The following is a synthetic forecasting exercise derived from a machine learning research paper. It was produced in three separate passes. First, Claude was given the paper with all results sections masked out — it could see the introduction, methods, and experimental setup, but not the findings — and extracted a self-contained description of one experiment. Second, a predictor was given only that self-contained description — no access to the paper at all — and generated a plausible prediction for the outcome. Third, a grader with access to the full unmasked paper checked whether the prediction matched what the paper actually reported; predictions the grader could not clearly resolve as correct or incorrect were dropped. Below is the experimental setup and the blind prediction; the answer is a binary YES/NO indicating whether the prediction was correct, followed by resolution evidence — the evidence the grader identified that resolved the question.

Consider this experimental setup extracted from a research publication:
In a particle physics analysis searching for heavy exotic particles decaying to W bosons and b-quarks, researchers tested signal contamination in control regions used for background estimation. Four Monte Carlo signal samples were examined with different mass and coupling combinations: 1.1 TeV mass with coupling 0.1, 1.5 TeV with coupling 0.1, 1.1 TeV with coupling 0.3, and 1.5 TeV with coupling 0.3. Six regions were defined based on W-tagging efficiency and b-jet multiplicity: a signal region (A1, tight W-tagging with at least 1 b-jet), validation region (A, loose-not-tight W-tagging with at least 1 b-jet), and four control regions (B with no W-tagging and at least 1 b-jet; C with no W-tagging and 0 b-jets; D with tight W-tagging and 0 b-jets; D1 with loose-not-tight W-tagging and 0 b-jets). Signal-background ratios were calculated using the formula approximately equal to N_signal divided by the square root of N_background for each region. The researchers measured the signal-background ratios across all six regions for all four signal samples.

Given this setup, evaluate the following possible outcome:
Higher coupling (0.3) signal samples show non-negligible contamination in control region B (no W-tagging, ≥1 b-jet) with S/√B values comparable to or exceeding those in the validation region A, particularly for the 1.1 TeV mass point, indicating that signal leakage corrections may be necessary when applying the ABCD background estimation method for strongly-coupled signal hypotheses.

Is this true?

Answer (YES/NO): NO